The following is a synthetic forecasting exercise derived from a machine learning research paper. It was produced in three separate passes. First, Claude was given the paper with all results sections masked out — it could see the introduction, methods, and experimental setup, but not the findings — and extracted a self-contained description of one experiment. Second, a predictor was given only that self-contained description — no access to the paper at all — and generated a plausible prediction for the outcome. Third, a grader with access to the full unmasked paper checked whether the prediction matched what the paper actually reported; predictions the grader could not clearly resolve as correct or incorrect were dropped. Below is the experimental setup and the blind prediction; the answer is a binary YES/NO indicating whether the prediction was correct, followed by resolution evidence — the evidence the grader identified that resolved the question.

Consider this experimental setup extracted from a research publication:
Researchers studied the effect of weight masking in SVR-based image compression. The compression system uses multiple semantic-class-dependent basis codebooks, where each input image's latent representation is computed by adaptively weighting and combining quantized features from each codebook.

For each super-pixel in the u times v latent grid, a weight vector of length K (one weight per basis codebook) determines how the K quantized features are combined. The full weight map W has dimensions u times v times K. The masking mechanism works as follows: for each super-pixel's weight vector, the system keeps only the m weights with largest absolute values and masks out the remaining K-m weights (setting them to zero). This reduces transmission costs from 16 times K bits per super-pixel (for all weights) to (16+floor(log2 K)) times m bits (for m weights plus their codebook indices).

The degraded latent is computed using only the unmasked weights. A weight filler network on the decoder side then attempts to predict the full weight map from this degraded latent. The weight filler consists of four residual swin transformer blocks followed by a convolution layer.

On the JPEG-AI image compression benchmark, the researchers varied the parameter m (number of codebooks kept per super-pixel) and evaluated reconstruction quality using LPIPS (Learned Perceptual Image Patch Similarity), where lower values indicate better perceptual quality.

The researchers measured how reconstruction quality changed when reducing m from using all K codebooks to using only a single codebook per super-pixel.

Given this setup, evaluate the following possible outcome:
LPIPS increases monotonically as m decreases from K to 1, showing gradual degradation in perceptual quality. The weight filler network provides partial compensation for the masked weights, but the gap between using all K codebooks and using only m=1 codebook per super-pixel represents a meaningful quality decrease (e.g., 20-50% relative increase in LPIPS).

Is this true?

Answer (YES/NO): NO